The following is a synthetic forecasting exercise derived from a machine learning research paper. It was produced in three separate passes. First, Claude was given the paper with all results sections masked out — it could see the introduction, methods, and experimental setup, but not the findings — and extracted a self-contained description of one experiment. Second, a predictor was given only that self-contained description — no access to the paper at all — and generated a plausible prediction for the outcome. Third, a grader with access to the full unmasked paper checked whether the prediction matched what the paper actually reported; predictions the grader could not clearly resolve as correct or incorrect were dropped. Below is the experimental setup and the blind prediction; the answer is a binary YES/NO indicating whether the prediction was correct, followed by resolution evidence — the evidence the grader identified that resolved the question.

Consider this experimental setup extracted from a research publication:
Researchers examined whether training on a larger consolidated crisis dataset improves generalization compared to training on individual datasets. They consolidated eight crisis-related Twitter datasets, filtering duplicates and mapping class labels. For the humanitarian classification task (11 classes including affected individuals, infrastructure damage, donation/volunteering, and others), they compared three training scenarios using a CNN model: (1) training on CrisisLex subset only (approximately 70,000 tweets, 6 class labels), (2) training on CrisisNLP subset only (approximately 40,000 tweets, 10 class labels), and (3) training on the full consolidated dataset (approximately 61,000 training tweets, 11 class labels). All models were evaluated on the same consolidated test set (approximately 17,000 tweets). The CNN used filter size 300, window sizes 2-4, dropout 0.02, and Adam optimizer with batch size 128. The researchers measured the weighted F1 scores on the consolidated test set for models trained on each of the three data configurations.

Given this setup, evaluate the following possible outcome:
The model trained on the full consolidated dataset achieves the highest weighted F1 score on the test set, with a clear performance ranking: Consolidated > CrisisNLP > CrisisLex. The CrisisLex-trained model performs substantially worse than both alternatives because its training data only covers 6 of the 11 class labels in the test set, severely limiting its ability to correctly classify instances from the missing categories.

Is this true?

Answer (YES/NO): NO